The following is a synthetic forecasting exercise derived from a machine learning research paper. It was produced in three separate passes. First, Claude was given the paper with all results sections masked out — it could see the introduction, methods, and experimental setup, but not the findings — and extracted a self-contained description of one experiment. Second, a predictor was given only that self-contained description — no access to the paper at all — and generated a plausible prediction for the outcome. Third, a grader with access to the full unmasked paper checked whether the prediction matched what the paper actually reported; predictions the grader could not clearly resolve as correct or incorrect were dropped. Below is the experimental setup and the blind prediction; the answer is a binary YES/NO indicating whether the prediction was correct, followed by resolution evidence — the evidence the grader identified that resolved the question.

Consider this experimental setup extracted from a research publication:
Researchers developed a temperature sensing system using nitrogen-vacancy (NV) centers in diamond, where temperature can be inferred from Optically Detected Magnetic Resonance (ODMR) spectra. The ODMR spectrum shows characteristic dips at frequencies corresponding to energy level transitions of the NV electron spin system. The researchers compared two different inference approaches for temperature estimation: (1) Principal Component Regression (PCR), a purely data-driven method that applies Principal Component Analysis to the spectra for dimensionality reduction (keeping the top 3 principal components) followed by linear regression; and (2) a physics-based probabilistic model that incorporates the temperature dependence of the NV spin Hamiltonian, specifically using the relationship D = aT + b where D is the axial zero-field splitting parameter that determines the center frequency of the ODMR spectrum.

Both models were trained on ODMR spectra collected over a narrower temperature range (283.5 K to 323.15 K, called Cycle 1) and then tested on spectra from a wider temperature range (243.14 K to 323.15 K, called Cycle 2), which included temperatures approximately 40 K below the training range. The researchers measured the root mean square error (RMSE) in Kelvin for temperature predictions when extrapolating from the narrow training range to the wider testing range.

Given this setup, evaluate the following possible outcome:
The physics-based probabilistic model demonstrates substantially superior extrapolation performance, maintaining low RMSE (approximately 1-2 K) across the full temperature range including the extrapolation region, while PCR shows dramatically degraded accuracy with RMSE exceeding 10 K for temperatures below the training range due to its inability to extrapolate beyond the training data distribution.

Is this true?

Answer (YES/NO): YES